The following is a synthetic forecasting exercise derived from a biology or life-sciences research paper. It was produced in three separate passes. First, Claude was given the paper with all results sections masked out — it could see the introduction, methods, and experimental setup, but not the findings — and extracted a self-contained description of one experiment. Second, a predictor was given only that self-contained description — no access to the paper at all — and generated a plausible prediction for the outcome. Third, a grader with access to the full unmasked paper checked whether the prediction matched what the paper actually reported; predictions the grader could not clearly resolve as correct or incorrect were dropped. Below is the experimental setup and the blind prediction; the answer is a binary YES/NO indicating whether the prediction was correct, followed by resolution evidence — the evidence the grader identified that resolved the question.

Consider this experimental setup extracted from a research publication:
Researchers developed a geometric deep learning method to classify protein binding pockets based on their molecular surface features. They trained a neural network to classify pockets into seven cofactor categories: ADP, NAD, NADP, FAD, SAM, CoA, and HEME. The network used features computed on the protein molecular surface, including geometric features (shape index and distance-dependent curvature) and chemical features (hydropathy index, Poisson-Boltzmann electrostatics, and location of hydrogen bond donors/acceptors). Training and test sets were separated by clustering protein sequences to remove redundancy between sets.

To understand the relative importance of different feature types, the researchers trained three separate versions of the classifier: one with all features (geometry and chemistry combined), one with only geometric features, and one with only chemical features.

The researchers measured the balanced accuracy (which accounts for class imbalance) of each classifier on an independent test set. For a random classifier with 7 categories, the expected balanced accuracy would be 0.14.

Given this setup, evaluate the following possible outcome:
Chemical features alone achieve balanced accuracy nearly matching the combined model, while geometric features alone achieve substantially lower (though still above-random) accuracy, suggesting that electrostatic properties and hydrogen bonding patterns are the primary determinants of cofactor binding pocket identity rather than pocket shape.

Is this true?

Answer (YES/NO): NO